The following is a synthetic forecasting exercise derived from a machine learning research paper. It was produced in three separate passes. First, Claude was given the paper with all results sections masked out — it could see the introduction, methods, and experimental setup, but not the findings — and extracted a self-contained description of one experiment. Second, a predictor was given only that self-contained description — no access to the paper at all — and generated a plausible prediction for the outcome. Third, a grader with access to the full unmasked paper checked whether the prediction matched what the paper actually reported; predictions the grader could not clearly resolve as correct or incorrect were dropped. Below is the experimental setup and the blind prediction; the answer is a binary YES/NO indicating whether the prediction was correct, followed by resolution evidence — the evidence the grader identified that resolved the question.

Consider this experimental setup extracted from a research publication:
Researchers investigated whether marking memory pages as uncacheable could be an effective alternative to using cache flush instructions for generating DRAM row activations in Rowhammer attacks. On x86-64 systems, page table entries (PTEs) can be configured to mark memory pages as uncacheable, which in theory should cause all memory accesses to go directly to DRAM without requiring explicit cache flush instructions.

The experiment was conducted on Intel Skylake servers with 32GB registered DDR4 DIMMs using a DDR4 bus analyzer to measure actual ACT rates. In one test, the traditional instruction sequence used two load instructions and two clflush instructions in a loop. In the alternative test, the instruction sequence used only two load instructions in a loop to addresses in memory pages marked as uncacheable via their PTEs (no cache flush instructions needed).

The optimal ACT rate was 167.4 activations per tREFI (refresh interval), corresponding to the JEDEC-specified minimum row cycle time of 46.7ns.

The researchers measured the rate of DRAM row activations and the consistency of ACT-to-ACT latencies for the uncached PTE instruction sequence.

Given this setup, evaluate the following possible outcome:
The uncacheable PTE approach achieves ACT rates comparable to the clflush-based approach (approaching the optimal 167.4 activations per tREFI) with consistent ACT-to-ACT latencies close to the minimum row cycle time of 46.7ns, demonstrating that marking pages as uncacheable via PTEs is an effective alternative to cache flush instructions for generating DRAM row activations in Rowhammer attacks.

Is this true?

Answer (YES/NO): NO